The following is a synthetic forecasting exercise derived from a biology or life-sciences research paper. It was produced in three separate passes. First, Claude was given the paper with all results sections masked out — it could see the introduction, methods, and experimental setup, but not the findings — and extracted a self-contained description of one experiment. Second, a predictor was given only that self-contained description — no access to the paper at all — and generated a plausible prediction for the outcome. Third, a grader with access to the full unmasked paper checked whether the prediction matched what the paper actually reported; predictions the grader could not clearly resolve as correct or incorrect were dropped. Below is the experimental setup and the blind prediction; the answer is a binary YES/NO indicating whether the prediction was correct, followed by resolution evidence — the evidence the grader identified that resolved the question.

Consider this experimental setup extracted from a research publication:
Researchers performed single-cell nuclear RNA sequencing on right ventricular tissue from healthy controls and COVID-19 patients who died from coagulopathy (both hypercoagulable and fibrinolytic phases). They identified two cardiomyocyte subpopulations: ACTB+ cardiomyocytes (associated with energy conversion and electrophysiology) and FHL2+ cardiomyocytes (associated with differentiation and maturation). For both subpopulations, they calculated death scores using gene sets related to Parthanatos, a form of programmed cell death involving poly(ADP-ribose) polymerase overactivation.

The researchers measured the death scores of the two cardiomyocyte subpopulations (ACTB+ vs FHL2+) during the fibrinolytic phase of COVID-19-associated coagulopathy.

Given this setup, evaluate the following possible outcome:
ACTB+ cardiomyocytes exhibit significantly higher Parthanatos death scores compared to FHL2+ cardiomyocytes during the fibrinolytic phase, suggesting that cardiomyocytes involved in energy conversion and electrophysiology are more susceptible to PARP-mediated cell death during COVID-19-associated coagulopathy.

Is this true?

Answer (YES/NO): NO